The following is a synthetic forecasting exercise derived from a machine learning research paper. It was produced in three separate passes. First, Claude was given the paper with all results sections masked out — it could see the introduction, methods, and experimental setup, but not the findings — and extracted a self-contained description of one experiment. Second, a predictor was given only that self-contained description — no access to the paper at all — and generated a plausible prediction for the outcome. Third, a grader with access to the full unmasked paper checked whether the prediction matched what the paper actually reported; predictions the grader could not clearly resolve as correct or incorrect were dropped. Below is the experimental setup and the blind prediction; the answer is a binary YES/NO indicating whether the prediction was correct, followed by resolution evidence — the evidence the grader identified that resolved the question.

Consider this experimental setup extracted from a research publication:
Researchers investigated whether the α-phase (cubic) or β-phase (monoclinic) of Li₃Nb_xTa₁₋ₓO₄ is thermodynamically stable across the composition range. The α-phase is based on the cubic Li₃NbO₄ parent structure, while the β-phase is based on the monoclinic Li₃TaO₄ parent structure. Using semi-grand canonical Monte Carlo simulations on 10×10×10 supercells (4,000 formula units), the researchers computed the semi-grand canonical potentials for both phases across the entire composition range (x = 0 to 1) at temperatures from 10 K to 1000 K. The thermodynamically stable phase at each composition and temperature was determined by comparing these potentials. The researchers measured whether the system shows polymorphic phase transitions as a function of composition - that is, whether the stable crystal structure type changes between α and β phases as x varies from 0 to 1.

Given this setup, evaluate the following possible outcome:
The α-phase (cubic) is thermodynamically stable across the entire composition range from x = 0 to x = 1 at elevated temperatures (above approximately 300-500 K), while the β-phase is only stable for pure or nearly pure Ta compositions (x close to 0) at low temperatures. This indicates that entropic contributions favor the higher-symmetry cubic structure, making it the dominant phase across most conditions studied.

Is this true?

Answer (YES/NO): NO